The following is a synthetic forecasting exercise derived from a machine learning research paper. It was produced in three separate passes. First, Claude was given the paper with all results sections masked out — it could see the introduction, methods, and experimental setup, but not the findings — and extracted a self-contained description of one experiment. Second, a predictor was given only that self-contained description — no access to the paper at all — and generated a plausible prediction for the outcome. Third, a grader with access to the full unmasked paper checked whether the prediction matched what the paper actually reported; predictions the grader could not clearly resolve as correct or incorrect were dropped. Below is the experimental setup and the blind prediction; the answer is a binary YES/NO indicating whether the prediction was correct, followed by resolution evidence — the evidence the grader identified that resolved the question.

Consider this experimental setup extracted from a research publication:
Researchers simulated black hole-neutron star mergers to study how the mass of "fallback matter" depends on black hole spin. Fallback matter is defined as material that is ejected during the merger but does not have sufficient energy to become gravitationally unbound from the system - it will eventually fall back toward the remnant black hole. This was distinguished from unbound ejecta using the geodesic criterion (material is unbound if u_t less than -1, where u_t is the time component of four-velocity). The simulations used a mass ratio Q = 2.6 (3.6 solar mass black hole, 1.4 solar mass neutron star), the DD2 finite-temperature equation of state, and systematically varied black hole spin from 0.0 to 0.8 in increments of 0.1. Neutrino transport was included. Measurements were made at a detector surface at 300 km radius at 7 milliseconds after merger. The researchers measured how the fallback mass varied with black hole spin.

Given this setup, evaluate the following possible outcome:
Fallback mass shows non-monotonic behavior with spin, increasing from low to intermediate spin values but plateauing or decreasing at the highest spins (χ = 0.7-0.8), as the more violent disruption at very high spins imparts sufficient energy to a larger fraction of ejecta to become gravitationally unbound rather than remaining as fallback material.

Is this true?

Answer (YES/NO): NO